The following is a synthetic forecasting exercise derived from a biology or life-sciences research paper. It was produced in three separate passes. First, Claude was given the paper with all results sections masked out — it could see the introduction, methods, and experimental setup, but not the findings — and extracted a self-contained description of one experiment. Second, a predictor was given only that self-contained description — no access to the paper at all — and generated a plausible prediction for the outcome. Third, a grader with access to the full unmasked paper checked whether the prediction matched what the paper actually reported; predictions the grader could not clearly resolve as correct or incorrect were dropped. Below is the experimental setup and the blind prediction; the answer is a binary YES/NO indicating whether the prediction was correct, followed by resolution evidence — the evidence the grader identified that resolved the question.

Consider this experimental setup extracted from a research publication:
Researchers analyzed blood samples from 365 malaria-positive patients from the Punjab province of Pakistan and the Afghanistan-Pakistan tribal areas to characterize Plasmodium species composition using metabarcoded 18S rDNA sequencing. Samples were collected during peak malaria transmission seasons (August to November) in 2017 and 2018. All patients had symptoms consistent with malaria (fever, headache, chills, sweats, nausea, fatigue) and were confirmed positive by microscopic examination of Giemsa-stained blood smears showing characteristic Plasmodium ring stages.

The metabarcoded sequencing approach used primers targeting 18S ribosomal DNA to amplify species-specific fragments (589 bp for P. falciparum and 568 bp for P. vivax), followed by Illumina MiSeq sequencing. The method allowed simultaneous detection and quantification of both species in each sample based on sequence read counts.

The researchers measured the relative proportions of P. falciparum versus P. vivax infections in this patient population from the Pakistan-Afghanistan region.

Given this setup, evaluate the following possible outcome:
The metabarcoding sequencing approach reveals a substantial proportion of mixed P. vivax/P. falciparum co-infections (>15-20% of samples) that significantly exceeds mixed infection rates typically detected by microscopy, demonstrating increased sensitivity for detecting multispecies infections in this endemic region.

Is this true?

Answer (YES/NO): NO